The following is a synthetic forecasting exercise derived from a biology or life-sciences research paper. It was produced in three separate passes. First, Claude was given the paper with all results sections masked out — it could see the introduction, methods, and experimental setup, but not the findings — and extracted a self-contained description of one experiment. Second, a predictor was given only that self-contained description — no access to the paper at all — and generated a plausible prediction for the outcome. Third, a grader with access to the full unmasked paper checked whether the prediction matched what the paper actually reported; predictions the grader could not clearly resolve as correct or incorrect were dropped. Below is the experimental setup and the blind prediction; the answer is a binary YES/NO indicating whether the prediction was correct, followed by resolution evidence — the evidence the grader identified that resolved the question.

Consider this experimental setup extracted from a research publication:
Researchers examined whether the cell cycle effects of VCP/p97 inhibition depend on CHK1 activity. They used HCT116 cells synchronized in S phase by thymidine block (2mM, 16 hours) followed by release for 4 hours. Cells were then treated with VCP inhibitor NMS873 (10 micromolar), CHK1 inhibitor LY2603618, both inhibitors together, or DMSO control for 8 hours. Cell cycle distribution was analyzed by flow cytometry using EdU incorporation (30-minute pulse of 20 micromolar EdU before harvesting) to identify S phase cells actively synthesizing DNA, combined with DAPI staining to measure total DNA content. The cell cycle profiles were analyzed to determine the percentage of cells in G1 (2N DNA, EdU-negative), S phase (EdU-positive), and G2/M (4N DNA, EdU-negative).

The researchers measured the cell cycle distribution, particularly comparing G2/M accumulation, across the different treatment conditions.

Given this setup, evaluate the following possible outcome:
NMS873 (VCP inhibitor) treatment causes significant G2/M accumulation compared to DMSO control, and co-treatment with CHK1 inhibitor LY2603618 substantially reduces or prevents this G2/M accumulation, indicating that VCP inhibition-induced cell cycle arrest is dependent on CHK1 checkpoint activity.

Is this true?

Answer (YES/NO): YES